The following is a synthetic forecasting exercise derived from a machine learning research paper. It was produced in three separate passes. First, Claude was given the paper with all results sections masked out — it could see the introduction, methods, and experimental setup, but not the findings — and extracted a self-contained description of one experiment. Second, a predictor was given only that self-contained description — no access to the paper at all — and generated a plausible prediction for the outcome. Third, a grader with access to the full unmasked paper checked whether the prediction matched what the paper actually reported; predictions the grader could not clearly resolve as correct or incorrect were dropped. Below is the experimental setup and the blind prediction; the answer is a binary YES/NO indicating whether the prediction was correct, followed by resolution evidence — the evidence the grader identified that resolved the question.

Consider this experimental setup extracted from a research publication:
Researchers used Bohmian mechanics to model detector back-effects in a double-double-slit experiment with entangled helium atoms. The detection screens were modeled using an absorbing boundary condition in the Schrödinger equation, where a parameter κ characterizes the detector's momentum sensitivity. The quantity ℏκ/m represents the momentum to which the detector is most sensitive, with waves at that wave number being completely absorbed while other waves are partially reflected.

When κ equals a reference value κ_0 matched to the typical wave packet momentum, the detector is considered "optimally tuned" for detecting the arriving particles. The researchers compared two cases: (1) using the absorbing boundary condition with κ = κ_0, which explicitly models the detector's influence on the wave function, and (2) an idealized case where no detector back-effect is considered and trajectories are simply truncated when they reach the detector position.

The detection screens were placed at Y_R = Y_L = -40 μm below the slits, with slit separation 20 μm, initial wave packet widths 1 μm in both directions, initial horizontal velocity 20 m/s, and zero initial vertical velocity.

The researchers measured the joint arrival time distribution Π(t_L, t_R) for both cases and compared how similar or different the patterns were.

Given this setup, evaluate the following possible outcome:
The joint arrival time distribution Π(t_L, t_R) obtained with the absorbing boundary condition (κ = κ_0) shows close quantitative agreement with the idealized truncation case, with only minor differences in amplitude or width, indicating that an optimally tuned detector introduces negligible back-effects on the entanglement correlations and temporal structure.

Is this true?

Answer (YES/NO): YES